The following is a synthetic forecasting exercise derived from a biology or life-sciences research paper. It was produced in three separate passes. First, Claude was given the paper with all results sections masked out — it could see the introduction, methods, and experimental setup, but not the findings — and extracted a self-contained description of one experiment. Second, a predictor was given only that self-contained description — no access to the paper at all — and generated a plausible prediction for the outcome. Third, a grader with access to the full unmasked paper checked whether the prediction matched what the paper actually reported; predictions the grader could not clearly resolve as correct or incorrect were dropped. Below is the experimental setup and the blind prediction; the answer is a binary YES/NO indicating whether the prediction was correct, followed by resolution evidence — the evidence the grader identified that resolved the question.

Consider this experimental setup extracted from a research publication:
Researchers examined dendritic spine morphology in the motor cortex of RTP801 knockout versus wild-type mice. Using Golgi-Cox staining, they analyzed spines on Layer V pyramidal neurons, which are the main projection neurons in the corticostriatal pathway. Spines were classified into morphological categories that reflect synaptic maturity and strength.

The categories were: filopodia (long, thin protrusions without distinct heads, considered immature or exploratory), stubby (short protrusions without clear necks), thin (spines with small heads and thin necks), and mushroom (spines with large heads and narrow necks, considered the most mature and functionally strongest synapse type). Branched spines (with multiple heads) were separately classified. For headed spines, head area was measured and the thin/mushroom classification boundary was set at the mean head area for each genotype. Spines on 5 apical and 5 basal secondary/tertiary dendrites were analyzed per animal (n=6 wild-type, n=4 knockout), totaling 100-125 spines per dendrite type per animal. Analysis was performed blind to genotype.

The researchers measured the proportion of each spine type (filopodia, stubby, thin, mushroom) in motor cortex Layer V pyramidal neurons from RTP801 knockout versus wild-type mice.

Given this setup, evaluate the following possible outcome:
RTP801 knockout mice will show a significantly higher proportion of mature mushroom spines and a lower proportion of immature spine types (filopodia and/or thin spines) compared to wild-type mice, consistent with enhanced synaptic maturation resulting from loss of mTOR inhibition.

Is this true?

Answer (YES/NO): NO